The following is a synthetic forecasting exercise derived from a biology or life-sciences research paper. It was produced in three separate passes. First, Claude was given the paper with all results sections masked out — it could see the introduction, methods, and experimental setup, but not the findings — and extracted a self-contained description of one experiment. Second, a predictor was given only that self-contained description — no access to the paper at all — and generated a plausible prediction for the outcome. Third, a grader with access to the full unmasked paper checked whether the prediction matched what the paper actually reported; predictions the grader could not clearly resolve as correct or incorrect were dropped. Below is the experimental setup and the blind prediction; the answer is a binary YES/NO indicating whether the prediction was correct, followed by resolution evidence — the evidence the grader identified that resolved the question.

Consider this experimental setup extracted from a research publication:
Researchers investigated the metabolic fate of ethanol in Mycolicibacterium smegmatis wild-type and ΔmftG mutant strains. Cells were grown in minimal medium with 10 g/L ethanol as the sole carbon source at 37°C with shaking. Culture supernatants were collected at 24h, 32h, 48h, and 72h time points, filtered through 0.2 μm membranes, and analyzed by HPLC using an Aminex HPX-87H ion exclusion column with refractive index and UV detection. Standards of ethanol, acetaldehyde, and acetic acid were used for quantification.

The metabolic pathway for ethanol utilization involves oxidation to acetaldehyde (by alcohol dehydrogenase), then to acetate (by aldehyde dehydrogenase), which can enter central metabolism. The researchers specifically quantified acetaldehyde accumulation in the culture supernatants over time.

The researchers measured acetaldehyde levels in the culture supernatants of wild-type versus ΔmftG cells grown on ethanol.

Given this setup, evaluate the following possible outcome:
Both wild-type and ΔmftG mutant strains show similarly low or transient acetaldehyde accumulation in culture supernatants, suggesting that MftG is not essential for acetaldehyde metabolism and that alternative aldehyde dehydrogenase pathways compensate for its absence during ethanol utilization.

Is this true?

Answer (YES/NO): YES